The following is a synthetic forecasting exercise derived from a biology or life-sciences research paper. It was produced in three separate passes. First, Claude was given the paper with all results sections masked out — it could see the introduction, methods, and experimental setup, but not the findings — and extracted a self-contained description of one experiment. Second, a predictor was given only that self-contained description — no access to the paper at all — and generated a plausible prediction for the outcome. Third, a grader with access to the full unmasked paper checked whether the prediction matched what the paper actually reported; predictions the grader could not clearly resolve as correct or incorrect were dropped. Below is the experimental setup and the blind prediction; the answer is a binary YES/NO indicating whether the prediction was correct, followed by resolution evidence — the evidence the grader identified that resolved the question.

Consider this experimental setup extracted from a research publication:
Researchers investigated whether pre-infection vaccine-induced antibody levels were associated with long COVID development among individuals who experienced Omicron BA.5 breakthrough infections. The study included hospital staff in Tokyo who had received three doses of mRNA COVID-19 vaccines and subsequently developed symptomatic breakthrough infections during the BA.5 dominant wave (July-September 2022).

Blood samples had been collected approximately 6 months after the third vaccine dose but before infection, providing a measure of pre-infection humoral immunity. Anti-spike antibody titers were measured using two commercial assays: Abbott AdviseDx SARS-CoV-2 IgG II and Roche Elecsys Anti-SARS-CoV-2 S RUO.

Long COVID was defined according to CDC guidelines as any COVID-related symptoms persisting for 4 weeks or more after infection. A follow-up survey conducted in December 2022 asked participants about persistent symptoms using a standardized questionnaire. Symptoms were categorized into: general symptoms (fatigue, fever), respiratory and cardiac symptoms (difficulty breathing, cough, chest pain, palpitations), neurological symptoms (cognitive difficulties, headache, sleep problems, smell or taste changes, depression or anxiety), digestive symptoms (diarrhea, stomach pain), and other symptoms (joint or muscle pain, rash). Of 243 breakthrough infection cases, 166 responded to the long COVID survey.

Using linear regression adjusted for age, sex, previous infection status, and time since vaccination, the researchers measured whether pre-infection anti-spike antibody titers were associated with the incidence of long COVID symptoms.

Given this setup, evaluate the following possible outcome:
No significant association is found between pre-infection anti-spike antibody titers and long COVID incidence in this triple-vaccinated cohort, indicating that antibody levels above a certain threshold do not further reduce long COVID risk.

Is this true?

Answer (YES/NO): YES